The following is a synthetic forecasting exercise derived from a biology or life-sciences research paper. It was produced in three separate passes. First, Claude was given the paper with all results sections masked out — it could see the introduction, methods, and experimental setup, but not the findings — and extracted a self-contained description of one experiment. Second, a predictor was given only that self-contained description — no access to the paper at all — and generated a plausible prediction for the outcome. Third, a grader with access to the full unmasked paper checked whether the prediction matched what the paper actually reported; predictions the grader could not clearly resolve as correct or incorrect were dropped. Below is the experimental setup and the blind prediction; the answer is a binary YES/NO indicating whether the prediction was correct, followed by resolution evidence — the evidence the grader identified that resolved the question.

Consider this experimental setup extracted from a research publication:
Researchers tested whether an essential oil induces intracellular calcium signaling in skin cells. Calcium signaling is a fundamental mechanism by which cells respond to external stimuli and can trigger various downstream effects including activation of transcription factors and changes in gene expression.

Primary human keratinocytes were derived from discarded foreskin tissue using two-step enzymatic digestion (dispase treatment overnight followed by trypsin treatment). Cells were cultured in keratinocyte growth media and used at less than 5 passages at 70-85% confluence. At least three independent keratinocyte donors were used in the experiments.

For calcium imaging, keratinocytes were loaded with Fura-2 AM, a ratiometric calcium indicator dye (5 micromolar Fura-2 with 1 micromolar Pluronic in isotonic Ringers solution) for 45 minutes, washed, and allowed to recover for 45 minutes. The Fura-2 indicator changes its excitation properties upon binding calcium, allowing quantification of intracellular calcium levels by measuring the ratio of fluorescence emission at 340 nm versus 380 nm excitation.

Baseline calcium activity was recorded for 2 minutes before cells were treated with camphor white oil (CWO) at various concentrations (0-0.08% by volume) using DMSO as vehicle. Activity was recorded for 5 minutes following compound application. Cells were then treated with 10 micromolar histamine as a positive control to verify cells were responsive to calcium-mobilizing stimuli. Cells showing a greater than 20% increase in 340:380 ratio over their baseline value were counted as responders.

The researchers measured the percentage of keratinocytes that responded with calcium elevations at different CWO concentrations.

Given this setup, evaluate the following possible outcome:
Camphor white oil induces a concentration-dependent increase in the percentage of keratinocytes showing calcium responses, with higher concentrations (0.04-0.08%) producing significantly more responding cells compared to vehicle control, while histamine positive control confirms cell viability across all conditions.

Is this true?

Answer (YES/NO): YES